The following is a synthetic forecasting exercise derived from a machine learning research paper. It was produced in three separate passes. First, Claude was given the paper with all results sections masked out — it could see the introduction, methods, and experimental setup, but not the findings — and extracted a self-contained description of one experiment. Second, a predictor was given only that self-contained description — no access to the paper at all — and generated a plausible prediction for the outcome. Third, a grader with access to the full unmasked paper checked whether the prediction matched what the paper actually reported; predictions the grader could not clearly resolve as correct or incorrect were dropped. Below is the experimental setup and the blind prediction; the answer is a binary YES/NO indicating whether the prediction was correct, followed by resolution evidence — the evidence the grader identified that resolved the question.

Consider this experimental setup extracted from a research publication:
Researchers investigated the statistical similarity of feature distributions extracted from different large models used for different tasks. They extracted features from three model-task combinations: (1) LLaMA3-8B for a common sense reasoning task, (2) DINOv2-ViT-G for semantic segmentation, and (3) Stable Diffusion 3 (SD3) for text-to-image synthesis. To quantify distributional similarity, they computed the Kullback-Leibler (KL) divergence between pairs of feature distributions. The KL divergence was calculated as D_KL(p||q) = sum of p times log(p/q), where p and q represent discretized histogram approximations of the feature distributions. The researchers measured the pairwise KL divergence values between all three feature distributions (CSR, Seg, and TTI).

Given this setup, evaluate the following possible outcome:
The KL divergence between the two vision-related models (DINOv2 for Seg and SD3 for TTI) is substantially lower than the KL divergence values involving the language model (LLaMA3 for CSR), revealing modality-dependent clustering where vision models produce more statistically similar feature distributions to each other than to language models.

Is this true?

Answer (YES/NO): NO